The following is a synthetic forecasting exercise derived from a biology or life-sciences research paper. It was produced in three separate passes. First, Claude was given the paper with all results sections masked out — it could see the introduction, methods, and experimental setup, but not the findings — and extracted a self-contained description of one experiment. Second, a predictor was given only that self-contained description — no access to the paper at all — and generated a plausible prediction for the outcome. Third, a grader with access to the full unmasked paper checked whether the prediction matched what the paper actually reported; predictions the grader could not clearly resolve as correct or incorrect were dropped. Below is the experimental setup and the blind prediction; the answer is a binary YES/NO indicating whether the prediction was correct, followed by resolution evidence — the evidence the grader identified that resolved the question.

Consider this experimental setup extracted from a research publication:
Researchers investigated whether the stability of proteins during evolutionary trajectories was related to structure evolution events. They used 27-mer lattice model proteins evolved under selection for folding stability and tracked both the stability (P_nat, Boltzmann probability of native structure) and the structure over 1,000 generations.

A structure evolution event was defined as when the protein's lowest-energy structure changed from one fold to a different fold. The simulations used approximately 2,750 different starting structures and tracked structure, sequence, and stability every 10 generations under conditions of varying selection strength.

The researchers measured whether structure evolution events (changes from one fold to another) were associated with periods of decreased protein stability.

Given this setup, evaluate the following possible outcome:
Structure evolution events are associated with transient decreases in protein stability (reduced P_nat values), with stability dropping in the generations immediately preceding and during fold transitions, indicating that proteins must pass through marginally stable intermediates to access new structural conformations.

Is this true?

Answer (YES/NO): NO